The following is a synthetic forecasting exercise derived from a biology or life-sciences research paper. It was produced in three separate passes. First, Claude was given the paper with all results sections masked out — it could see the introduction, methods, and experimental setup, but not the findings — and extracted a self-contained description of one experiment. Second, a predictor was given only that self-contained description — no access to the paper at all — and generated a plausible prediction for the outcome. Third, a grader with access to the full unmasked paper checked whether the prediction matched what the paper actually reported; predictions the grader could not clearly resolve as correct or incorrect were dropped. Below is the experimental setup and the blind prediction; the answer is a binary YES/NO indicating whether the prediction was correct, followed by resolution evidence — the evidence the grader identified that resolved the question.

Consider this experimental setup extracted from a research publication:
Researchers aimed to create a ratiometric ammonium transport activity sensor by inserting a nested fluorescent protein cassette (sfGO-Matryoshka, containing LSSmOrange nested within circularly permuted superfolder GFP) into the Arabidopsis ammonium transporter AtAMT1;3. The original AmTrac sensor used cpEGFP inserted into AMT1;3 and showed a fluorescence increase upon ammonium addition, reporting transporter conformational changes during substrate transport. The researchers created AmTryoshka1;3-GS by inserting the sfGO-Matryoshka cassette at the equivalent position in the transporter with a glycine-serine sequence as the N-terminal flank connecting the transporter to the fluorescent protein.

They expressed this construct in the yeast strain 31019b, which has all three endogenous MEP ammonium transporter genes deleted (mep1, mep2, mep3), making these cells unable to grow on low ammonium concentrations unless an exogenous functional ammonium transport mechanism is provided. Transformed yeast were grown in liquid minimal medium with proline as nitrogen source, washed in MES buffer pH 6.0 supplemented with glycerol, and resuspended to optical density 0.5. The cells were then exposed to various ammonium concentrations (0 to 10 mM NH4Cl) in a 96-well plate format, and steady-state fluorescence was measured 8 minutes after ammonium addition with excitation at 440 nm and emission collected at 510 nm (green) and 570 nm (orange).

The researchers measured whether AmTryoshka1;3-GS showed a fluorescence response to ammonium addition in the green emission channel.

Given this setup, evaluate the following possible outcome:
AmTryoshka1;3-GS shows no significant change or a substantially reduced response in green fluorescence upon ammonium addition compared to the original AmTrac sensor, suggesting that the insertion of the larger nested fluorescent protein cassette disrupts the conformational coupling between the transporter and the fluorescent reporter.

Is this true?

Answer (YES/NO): YES